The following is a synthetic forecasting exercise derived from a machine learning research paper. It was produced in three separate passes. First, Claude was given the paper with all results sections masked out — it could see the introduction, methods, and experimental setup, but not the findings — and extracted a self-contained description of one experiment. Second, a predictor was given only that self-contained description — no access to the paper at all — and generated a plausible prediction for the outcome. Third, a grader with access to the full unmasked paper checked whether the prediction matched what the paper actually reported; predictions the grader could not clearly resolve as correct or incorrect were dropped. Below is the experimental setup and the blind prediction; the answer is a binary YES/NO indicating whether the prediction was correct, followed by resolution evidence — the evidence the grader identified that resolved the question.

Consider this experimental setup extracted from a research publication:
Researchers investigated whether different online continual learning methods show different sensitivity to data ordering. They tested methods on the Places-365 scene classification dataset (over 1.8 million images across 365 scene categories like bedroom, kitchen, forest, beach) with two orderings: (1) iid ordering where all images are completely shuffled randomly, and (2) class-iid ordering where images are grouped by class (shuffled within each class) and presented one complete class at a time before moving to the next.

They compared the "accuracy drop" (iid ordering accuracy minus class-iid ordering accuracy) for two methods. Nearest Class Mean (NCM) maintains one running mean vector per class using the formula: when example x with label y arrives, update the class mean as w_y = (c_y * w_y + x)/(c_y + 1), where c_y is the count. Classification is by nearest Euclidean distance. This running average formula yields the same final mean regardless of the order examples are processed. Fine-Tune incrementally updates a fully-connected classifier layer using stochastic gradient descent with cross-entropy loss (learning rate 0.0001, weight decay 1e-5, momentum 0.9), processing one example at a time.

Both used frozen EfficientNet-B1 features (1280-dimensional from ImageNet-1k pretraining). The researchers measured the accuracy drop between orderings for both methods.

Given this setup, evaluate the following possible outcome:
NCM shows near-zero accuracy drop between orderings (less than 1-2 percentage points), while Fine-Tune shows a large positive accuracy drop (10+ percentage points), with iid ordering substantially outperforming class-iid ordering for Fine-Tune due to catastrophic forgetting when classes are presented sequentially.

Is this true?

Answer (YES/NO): YES